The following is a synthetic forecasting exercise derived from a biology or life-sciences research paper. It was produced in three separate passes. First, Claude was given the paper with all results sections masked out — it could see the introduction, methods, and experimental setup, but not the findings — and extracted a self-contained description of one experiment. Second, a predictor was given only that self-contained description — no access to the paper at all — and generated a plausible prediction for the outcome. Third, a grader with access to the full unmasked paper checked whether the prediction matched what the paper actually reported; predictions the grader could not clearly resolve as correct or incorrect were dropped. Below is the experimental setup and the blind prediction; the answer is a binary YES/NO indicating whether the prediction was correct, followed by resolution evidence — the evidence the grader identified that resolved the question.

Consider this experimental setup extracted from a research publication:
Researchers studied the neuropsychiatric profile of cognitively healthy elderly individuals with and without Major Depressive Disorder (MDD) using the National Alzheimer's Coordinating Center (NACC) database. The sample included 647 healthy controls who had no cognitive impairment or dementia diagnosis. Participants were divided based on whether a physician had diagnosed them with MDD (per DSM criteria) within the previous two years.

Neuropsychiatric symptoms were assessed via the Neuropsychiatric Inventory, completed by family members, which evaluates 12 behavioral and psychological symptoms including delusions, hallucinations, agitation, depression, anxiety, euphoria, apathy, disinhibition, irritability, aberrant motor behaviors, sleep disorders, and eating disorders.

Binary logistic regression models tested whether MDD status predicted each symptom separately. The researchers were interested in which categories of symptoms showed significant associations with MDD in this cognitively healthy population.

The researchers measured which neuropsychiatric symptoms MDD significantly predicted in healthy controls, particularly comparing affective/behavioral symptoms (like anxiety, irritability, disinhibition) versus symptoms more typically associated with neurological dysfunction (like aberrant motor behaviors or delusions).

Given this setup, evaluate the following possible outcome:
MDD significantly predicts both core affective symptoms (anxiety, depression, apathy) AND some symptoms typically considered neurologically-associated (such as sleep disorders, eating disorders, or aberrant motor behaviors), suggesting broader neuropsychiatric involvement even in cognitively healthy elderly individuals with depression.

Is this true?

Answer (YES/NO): NO